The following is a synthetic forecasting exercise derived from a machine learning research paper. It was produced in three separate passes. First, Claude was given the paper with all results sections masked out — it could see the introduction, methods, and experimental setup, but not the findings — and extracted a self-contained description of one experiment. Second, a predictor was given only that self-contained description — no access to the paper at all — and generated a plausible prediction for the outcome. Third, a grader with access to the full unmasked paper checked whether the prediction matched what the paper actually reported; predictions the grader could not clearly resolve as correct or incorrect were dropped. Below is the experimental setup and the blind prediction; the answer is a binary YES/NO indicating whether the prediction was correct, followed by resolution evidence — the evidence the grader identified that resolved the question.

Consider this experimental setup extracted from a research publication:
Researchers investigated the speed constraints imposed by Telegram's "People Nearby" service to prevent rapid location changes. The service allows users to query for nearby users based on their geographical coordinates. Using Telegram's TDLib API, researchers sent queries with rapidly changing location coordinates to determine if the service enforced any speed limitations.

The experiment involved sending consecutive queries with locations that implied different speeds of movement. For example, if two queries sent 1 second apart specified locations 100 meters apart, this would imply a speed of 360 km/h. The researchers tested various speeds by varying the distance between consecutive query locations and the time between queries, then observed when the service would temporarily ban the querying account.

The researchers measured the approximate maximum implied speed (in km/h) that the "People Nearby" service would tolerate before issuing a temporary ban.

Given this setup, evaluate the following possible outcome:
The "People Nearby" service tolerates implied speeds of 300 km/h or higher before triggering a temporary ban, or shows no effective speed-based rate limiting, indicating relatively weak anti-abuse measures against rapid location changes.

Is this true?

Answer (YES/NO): NO